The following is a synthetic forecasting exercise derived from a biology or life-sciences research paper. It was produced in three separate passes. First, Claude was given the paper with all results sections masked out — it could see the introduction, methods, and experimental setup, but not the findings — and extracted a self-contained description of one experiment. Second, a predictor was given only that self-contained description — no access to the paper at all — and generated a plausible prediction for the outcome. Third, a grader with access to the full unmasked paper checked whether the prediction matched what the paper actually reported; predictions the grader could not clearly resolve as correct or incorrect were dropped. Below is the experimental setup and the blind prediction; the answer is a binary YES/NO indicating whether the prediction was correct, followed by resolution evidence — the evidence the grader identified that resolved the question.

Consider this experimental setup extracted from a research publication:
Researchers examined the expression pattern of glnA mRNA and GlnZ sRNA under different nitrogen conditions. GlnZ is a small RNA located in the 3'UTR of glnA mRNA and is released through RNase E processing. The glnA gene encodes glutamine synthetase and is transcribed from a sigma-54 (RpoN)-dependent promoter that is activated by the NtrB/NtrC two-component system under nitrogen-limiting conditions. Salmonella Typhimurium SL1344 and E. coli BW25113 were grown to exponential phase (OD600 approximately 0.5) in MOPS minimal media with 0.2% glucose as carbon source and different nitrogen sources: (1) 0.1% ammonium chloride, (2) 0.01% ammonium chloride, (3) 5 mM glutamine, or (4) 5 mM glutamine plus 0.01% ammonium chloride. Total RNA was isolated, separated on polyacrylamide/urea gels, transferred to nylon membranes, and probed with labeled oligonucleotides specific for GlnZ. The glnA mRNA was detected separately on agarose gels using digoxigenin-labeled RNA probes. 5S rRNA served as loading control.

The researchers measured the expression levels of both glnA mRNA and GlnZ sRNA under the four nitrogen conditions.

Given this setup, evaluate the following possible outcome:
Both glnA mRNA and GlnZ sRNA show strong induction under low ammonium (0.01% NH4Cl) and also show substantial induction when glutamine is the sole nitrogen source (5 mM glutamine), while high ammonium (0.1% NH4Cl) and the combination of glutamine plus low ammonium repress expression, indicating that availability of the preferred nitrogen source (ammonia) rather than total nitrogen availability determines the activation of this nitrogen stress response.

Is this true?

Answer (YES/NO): YES